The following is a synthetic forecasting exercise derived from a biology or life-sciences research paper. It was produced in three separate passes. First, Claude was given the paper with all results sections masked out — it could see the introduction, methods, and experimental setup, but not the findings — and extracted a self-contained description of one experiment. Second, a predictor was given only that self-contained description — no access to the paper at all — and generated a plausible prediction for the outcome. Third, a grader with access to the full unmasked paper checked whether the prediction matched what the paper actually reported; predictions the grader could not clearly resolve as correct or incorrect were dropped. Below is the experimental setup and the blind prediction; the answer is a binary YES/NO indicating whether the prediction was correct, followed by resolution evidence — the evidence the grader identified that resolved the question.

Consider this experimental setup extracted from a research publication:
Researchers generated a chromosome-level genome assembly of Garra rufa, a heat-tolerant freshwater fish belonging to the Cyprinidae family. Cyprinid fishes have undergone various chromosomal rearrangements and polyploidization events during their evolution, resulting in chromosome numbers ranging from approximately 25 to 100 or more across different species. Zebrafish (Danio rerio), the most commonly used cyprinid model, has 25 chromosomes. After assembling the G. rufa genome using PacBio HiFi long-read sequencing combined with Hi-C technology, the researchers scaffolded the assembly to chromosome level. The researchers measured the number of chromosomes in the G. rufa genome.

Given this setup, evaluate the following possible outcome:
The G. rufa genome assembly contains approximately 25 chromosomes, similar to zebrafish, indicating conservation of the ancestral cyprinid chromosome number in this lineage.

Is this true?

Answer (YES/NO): YES